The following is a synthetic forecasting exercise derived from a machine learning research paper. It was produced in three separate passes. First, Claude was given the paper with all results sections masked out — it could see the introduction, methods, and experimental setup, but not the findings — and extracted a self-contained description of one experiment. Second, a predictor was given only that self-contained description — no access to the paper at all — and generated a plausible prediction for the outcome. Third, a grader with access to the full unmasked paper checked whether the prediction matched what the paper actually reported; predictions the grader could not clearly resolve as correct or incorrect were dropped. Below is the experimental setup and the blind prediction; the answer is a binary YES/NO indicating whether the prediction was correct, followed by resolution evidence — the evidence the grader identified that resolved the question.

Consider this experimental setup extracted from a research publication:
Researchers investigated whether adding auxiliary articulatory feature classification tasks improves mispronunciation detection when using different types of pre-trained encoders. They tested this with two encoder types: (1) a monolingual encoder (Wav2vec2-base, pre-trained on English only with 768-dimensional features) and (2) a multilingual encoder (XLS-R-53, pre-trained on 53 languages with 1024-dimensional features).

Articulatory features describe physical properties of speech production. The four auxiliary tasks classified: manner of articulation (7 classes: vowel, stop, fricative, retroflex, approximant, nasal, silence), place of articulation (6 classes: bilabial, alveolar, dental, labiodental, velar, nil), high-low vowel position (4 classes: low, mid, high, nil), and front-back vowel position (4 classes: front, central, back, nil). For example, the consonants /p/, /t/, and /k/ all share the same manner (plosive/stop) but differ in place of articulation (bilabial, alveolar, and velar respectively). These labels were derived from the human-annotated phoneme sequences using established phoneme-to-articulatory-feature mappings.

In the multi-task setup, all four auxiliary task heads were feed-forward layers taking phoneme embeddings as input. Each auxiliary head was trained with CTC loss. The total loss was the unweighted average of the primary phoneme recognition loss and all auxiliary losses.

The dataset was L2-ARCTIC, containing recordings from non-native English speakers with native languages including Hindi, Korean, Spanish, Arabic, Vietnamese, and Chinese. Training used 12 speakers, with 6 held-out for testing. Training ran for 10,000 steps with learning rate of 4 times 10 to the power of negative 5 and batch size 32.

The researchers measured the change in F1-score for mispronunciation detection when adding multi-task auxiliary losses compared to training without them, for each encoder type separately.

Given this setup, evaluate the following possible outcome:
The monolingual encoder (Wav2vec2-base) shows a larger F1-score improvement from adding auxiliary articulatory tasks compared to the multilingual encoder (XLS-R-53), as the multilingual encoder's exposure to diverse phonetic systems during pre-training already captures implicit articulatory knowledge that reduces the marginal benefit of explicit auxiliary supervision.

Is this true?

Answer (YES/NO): YES